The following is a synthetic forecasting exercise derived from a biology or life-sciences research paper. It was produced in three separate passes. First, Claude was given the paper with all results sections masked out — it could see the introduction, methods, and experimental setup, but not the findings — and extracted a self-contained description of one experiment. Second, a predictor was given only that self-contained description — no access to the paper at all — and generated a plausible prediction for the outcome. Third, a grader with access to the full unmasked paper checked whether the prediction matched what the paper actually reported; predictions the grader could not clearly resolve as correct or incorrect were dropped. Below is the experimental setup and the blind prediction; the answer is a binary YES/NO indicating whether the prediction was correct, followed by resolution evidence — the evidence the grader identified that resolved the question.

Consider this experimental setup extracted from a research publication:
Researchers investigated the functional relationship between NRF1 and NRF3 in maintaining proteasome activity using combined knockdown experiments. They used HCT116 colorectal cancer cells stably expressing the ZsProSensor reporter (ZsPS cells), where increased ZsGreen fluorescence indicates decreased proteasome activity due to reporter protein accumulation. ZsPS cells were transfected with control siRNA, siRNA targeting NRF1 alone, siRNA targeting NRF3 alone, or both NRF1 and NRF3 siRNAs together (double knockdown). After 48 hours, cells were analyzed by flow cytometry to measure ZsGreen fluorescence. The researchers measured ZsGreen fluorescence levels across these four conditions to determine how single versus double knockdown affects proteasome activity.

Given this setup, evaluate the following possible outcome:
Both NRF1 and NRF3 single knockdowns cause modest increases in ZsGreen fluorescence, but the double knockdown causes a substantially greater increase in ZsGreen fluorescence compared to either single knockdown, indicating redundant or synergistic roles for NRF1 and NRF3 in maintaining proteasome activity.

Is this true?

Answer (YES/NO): YES